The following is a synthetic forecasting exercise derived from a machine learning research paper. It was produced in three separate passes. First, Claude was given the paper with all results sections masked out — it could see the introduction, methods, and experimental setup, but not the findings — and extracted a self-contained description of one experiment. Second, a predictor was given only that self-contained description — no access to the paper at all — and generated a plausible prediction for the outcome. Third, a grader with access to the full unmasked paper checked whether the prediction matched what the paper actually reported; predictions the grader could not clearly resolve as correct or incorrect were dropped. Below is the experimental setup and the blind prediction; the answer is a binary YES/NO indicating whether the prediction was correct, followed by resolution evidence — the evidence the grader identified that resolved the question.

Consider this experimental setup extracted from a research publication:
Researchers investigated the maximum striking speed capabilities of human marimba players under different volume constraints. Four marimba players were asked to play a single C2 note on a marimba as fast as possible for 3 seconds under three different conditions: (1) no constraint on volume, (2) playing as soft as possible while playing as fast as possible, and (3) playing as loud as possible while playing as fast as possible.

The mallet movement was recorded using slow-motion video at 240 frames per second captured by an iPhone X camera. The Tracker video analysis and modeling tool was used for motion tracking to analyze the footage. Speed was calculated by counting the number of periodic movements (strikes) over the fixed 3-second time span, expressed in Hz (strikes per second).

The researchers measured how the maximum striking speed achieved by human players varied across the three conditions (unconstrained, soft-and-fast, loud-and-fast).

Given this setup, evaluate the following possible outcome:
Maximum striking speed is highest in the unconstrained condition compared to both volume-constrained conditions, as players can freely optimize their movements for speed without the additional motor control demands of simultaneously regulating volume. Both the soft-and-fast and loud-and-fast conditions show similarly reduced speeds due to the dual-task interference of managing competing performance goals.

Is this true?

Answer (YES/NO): NO